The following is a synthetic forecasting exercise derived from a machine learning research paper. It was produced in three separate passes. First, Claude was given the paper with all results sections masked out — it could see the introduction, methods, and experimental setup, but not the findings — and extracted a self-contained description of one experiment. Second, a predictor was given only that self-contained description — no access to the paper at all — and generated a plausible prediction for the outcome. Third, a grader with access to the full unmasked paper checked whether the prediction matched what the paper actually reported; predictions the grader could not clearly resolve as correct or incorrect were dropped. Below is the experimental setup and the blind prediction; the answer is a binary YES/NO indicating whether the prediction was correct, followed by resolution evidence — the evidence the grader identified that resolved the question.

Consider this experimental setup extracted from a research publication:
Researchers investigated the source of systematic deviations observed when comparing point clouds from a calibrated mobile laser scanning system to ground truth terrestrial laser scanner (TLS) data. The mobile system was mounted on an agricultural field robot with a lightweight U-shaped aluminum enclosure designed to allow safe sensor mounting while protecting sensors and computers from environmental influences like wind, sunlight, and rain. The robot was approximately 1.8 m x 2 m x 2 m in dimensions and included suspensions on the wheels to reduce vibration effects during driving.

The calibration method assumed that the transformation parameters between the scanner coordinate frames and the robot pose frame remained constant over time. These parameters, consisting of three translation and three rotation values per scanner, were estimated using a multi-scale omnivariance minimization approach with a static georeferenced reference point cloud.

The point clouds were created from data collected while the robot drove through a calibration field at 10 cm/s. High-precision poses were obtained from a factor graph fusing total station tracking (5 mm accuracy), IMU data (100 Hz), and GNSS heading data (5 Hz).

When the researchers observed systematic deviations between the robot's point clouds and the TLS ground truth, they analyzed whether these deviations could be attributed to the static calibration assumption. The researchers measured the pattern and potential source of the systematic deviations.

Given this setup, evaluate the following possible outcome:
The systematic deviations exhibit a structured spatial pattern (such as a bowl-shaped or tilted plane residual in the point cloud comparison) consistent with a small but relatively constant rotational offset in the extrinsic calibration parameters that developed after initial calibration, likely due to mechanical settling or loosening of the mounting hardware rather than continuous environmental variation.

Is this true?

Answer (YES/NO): NO